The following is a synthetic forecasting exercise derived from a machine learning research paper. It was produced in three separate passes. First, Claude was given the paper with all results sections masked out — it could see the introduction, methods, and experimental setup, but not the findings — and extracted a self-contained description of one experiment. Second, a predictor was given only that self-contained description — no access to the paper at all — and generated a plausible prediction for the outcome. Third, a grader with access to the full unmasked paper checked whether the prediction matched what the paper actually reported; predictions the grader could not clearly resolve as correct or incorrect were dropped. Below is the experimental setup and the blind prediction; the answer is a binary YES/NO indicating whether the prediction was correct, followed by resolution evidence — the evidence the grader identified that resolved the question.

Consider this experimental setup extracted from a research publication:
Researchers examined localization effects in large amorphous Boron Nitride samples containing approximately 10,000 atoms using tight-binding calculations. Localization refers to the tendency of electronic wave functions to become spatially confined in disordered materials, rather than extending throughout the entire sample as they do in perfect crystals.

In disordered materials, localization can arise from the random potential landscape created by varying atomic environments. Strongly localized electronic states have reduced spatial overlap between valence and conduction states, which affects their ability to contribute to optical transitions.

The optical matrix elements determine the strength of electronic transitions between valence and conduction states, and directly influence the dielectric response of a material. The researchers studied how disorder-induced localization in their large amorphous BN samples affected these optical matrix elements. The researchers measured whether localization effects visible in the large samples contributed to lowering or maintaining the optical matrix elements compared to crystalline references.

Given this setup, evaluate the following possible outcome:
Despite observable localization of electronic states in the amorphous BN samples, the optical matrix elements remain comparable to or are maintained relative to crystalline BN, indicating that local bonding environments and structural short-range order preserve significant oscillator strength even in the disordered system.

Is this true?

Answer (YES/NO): NO